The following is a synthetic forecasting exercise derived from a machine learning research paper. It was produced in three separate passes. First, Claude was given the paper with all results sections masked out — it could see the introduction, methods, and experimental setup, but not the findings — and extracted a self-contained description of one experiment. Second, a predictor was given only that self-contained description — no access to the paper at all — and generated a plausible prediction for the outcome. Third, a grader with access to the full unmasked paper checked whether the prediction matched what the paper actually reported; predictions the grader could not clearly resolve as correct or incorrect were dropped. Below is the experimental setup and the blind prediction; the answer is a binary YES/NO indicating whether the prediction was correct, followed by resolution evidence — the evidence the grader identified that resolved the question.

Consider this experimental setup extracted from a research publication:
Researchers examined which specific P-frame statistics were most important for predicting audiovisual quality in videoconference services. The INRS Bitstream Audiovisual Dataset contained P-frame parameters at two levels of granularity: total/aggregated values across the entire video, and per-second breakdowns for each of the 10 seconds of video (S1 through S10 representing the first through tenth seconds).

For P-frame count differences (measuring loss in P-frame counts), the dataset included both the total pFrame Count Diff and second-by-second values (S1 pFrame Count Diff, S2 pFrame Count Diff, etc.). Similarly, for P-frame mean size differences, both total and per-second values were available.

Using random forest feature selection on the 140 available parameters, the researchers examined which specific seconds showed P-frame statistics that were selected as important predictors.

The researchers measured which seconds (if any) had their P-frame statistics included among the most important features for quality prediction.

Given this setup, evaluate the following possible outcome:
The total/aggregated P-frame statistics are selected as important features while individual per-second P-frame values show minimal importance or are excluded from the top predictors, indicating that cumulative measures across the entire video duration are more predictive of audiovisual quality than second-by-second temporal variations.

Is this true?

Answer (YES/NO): NO